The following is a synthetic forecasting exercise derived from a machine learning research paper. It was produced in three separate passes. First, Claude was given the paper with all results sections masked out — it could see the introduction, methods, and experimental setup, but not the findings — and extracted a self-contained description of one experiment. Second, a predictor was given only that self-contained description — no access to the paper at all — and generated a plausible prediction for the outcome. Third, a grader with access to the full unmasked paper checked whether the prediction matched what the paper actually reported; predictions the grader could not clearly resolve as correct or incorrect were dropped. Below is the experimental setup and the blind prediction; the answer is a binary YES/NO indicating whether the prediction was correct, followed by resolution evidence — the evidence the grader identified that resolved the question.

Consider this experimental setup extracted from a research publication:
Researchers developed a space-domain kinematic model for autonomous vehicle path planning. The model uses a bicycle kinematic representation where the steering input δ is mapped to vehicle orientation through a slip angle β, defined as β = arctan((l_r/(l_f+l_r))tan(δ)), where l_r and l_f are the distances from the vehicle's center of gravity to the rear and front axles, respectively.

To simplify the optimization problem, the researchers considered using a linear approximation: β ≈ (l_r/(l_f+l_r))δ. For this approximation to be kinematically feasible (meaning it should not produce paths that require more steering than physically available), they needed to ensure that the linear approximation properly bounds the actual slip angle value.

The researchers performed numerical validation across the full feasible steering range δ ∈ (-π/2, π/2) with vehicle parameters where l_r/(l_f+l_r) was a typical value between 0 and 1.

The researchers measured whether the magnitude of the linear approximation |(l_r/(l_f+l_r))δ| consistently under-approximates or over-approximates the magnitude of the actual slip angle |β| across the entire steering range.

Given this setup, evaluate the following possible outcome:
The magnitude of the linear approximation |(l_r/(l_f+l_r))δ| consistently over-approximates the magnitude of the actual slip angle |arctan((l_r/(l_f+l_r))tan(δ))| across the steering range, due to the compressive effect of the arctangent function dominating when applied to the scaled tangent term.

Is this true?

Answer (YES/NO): NO